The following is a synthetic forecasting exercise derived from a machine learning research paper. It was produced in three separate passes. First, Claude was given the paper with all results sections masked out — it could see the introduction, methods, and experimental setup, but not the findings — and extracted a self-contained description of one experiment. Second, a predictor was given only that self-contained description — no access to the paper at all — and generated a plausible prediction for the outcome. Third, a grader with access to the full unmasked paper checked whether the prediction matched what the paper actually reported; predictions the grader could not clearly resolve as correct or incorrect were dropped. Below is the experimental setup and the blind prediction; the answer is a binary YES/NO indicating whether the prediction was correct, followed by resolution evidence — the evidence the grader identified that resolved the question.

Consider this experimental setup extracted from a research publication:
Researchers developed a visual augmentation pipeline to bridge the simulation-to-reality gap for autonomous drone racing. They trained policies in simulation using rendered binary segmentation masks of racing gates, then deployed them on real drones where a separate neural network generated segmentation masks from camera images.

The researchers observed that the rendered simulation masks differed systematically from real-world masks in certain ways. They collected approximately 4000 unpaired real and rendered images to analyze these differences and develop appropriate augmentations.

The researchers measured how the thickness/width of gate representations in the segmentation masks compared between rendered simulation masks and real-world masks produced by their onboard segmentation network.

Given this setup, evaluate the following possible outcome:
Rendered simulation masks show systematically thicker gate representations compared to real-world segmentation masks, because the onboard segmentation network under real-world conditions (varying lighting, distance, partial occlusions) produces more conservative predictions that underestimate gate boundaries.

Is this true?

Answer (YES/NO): YES